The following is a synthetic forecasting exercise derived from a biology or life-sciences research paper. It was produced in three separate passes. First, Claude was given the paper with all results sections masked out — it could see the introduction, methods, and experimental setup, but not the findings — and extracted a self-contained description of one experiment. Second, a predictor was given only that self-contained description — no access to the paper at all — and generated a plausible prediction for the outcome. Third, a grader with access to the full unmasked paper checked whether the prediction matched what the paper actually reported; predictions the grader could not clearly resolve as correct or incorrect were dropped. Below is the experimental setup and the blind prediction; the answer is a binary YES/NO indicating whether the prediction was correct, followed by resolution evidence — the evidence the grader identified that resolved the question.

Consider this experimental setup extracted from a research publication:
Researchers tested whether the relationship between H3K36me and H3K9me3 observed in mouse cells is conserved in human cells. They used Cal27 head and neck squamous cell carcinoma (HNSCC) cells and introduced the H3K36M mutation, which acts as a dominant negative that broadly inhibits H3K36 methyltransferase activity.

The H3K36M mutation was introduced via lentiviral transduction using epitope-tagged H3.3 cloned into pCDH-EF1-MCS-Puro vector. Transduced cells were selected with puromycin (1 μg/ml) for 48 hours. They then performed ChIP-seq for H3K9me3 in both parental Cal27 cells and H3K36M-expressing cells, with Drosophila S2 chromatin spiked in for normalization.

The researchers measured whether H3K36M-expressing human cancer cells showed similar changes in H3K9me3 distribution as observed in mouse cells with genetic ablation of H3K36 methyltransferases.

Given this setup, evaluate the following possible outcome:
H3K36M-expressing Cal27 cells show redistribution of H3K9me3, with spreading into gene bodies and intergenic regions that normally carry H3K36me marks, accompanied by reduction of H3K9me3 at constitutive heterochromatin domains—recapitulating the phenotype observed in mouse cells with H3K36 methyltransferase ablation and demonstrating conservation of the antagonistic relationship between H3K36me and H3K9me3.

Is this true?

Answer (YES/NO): YES